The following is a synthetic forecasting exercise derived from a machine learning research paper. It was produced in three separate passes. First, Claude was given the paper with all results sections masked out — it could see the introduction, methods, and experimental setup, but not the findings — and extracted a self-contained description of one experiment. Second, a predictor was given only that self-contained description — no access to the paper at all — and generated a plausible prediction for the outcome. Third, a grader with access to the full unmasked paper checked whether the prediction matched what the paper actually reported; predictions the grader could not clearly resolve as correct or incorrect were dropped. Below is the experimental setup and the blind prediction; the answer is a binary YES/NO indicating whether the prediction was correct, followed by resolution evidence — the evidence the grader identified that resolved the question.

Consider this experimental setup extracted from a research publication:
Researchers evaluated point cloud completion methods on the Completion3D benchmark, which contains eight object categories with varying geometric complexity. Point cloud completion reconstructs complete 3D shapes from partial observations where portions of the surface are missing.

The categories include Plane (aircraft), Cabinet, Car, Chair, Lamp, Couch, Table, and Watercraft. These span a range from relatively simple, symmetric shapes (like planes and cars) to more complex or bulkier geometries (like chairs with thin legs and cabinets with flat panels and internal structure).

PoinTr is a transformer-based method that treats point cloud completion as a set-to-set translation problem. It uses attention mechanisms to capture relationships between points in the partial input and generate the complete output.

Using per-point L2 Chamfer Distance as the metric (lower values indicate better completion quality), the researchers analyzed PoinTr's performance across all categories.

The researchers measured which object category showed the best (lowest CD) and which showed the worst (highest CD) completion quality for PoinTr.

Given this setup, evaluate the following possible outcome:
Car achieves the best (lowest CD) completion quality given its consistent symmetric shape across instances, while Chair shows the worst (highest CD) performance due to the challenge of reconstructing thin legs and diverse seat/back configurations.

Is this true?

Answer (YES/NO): NO